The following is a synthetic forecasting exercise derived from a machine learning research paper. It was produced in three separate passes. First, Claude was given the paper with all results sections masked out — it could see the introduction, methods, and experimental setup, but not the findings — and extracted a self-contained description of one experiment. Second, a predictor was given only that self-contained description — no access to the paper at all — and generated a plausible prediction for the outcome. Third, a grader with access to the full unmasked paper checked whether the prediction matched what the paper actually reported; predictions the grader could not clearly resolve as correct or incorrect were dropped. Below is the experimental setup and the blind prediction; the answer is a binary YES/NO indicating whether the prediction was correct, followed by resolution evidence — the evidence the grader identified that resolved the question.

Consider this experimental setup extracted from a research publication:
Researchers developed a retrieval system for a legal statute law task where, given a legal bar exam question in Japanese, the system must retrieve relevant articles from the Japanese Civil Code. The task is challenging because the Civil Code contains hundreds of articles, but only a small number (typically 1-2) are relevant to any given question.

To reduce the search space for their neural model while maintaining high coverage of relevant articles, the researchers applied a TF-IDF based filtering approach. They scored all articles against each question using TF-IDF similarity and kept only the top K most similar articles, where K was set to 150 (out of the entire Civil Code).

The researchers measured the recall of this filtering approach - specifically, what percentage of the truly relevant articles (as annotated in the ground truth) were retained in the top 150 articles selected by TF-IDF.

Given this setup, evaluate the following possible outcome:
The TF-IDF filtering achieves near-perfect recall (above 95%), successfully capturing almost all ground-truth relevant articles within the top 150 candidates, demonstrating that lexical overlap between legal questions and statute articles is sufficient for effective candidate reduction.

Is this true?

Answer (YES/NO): NO